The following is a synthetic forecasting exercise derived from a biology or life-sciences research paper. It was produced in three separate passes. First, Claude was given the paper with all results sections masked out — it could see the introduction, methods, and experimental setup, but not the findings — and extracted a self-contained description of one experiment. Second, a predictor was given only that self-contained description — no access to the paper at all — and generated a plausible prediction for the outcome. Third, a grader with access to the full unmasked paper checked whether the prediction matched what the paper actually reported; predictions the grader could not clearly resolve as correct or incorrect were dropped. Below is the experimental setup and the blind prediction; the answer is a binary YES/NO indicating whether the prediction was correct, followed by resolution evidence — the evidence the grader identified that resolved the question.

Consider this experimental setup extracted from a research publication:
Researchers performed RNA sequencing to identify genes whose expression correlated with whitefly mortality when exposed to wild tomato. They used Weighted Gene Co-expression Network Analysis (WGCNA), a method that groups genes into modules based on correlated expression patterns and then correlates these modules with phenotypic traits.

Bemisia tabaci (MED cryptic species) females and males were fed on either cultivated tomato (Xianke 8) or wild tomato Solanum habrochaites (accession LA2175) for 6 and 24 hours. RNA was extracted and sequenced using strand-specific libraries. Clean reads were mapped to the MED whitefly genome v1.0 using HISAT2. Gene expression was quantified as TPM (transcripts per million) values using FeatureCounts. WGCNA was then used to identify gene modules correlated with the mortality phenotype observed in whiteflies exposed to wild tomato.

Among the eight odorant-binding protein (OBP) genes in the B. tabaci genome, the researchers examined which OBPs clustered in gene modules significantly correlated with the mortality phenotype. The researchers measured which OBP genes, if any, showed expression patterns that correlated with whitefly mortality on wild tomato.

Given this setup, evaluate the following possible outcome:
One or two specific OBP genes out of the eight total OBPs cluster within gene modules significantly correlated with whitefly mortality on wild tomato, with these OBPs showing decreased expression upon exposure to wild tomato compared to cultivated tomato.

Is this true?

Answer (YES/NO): NO